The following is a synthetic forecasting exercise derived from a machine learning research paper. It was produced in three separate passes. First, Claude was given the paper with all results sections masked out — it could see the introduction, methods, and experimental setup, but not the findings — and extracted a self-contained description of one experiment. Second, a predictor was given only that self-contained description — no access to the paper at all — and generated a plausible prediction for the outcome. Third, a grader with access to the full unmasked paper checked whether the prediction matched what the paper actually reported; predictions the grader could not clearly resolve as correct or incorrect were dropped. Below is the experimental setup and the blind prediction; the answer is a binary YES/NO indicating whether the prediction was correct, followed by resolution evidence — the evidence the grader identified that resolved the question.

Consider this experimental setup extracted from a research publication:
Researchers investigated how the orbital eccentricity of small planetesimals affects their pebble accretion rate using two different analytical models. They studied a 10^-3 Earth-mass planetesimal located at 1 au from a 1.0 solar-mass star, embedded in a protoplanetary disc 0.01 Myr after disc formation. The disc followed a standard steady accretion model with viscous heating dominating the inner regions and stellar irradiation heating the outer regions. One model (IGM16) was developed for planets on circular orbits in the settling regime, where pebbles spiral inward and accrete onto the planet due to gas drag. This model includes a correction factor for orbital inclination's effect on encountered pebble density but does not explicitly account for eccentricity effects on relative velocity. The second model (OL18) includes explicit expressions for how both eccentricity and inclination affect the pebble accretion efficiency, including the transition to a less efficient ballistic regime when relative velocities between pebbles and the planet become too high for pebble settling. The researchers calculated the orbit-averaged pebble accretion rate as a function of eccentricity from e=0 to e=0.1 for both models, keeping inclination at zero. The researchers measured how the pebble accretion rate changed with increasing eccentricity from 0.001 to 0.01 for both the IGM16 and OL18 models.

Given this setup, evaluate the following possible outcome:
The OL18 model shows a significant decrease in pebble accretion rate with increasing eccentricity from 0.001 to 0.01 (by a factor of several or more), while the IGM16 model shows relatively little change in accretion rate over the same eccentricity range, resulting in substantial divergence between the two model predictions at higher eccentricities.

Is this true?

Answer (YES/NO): YES